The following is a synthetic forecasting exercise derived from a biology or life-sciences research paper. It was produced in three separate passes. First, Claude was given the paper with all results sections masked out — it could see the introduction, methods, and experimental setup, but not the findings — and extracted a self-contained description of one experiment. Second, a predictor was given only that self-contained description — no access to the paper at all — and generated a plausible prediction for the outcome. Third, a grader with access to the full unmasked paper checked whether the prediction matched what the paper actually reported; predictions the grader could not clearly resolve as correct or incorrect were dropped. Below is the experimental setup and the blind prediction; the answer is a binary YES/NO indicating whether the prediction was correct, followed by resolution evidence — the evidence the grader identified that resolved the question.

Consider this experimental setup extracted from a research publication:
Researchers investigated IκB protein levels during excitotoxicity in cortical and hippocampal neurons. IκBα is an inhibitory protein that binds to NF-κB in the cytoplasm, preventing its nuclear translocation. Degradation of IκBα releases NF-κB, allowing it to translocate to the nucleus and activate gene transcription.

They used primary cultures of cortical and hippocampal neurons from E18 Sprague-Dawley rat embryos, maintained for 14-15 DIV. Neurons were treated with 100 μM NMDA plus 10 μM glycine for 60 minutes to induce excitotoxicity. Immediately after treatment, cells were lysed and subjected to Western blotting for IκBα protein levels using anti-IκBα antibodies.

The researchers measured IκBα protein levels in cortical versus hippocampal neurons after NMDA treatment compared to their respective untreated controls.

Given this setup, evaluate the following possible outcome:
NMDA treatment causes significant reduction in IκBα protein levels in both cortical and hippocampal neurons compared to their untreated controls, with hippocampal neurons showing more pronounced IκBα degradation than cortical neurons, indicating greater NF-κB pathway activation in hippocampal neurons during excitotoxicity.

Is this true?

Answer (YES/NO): NO